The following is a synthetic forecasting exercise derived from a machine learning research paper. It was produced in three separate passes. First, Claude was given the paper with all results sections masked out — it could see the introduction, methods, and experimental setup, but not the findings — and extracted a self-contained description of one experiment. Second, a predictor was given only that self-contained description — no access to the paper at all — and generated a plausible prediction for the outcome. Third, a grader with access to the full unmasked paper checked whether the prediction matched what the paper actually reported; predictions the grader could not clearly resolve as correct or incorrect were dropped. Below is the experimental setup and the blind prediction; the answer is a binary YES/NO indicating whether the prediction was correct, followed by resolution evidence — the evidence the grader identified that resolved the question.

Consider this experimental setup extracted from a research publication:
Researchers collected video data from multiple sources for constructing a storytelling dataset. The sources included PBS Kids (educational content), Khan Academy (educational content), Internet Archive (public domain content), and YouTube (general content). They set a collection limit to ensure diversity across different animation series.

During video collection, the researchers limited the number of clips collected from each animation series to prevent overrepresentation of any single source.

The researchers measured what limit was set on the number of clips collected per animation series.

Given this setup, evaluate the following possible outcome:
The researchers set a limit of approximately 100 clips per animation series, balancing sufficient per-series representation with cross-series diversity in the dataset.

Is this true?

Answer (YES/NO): YES